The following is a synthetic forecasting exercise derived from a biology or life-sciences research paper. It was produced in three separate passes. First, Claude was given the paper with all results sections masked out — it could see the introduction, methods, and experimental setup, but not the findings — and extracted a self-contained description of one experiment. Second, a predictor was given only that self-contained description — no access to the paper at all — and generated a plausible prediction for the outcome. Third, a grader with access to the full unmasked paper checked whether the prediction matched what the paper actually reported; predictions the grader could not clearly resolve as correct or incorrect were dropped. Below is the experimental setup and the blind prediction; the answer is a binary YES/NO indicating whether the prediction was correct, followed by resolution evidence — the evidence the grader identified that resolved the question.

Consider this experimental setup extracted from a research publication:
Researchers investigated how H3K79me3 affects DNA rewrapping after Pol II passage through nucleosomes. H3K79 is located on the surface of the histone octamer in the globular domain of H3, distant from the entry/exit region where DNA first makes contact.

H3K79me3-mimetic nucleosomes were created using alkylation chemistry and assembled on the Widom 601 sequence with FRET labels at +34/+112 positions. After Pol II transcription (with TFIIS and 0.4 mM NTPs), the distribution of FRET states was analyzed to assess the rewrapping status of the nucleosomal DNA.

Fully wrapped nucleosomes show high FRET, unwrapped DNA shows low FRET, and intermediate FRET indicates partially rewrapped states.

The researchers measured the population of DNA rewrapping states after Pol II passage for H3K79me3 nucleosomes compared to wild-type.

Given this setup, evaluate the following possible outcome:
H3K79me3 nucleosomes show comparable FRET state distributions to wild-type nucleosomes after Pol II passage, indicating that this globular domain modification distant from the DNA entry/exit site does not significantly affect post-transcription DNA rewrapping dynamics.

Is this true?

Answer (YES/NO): YES